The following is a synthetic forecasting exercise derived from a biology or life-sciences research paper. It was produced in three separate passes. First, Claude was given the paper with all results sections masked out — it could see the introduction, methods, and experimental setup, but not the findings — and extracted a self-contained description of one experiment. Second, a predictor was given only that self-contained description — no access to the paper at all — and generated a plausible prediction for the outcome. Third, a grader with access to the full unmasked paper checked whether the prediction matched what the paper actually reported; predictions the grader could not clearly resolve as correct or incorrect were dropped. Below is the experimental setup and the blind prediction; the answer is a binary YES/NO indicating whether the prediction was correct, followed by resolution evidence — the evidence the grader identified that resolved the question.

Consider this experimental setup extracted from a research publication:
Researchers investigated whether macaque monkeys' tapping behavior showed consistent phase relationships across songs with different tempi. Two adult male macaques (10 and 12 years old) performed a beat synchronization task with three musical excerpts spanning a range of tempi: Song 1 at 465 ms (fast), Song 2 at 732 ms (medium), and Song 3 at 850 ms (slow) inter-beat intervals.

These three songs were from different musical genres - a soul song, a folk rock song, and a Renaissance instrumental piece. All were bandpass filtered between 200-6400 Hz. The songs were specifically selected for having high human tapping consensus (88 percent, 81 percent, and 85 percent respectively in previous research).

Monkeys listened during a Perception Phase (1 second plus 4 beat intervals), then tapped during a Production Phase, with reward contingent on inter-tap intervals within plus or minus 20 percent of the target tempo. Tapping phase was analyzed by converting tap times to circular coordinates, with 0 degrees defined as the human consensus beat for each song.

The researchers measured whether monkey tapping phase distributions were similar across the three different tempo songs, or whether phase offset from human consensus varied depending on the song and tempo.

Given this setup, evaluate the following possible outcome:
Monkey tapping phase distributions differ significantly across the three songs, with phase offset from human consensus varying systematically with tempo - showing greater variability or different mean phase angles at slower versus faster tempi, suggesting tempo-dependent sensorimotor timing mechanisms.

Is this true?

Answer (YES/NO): NO